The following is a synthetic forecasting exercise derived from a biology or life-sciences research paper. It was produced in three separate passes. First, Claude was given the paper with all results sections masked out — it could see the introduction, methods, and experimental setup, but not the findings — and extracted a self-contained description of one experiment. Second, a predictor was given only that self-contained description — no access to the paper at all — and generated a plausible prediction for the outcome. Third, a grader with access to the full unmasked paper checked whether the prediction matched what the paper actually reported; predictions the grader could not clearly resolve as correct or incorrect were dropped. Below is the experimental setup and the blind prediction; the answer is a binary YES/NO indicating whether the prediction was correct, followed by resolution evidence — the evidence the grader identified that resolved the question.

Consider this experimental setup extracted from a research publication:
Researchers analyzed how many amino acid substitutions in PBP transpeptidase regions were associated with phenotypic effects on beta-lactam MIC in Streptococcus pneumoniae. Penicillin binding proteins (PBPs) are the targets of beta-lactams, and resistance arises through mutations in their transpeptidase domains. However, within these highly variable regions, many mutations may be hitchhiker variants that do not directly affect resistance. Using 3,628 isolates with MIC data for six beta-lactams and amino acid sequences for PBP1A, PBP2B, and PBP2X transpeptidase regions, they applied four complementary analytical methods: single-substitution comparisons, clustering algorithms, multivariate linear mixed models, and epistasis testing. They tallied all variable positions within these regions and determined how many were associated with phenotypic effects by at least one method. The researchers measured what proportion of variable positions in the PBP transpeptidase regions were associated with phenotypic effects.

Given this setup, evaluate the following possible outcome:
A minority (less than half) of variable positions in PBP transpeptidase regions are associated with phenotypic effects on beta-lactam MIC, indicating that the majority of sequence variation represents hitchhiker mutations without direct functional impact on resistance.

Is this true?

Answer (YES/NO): NO